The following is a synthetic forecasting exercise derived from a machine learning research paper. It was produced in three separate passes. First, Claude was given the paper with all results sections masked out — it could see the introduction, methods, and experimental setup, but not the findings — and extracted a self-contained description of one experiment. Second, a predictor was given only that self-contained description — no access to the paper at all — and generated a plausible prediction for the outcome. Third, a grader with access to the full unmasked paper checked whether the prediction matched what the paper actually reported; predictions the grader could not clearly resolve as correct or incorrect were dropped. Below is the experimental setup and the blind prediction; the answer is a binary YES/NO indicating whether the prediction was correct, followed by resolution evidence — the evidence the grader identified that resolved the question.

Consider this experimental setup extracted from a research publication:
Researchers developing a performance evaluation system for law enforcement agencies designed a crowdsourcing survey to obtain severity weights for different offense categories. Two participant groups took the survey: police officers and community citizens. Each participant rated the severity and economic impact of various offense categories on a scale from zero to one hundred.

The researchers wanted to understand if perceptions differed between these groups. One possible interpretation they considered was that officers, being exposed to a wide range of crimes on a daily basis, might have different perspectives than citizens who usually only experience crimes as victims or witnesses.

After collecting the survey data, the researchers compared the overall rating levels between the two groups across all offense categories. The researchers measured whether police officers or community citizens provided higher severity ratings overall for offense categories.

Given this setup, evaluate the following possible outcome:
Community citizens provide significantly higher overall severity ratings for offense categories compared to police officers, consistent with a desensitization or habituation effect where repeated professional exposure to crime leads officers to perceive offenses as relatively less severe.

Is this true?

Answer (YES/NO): YES